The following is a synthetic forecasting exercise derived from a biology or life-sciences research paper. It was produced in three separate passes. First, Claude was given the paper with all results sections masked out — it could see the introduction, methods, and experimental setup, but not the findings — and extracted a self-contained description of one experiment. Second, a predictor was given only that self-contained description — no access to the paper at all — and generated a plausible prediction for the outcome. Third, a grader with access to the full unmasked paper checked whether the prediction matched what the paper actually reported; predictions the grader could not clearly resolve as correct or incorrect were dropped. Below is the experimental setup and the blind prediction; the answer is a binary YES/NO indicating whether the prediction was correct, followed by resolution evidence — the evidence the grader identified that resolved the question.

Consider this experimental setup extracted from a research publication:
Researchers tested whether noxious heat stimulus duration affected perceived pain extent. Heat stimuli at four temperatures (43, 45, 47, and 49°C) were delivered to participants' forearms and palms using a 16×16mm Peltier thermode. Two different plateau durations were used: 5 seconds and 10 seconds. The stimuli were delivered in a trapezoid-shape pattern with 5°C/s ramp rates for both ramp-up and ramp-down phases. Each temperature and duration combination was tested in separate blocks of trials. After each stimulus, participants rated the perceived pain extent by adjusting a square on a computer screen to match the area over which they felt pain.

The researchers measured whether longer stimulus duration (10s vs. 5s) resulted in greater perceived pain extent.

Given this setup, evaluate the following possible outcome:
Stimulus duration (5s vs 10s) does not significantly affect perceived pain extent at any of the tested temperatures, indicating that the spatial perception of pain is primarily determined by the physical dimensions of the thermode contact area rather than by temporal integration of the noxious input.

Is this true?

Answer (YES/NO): NO